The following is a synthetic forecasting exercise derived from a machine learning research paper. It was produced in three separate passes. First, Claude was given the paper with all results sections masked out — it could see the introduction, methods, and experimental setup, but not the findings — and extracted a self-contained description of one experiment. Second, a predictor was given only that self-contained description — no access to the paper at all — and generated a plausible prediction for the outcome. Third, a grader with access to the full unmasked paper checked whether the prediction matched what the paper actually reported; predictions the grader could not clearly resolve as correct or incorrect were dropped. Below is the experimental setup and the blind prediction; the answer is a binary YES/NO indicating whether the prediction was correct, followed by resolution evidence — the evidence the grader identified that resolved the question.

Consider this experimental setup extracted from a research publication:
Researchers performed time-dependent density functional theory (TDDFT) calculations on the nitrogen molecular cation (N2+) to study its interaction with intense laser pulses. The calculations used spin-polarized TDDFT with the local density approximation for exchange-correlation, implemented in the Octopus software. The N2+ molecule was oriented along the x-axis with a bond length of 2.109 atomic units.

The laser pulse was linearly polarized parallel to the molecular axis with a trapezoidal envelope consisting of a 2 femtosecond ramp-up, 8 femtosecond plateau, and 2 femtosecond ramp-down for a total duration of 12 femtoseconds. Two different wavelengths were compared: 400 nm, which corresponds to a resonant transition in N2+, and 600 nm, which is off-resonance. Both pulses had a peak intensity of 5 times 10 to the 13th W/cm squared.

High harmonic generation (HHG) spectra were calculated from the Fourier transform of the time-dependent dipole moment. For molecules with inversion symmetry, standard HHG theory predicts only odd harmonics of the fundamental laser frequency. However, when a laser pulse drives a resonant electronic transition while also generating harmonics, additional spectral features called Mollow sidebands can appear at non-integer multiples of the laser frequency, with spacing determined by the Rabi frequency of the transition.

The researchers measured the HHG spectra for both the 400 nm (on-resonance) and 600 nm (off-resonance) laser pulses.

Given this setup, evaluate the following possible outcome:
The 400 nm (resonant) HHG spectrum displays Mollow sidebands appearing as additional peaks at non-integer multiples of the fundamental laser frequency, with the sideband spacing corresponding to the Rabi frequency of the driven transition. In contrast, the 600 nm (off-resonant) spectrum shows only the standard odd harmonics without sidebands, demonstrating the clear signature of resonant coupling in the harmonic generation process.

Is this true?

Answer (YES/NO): YES